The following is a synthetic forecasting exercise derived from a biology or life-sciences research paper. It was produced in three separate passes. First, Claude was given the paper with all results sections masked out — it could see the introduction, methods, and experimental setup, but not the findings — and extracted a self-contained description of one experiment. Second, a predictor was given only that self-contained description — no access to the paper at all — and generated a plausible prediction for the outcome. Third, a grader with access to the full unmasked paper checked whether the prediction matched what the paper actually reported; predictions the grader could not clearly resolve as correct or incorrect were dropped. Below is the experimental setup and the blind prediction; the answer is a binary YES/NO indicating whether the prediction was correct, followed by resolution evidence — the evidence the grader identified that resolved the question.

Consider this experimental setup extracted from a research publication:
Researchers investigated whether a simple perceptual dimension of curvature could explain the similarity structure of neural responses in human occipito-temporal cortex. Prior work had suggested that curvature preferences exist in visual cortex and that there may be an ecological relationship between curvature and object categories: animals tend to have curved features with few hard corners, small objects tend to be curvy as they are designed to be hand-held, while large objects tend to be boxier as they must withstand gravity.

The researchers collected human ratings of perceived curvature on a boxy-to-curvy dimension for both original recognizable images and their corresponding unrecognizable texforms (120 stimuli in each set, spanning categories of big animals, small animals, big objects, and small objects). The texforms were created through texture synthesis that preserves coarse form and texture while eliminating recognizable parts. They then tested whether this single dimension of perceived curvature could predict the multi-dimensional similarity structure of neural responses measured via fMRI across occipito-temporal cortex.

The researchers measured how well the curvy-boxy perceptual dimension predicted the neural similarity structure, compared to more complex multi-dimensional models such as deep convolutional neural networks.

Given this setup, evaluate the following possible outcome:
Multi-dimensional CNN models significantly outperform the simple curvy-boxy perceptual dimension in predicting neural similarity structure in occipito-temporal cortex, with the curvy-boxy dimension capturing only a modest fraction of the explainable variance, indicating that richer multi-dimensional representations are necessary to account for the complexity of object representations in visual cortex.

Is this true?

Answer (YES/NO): NO